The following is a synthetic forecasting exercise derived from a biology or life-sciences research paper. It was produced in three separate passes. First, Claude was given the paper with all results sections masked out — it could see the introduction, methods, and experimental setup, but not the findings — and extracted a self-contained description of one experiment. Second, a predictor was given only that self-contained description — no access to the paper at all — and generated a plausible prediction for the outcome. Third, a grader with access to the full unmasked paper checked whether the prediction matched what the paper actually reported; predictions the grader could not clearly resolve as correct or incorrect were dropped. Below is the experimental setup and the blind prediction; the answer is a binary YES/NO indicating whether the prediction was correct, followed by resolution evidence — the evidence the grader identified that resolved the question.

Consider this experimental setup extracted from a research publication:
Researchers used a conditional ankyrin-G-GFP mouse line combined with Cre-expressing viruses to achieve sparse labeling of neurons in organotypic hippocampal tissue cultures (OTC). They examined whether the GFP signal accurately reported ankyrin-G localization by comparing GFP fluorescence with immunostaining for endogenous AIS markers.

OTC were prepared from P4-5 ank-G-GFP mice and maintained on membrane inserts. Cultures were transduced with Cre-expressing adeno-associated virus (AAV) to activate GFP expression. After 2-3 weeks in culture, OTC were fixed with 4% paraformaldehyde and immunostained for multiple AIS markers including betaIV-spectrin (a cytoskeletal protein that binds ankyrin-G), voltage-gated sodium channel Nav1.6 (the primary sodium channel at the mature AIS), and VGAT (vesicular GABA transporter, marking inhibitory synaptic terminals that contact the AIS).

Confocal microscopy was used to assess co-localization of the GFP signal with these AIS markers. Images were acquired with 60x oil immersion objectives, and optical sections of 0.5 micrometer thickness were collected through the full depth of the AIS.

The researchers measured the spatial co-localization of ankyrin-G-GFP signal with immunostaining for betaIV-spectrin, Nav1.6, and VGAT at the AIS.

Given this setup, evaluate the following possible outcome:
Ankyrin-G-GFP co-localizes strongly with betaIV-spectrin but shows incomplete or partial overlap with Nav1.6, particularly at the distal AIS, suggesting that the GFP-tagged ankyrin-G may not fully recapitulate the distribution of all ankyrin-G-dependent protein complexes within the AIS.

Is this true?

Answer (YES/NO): NO